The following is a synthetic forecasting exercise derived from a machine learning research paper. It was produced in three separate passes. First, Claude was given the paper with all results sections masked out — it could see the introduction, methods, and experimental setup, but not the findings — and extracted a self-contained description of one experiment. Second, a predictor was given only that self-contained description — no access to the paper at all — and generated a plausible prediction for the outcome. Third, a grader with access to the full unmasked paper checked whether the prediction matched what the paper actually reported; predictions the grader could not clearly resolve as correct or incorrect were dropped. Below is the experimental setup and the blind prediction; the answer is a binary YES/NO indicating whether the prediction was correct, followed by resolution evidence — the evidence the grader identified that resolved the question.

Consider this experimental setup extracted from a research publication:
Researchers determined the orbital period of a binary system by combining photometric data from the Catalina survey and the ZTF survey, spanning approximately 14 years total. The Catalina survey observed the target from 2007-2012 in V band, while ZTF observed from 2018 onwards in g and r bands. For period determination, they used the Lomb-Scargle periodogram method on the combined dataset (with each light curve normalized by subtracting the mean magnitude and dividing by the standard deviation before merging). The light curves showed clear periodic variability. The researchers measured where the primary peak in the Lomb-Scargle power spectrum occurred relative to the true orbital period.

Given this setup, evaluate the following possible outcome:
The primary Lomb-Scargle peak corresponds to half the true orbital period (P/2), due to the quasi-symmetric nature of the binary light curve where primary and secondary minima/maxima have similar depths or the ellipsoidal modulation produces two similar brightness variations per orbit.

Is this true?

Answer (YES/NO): YES